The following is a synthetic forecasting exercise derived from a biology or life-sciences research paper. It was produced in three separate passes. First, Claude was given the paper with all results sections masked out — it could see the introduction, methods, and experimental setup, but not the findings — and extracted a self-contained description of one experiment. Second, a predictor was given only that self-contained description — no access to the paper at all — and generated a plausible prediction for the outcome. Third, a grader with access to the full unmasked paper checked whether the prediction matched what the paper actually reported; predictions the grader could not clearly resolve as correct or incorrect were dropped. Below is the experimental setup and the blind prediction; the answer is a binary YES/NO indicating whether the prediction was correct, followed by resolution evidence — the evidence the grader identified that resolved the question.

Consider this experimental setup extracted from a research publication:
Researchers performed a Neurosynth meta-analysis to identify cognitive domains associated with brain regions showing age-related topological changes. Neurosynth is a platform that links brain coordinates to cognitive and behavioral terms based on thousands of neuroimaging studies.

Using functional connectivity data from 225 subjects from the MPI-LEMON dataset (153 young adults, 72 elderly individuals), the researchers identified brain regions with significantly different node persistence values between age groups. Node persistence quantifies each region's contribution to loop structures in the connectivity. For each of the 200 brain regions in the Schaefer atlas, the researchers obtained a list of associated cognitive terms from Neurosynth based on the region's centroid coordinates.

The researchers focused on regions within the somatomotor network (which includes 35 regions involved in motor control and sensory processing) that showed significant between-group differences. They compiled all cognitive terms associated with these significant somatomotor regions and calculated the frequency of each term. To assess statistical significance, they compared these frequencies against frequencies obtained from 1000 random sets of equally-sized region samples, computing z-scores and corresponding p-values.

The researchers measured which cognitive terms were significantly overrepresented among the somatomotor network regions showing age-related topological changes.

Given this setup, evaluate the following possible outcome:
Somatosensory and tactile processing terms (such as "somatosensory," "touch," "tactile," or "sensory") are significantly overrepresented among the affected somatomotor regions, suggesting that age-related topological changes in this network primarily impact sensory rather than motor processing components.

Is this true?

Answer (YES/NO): NO